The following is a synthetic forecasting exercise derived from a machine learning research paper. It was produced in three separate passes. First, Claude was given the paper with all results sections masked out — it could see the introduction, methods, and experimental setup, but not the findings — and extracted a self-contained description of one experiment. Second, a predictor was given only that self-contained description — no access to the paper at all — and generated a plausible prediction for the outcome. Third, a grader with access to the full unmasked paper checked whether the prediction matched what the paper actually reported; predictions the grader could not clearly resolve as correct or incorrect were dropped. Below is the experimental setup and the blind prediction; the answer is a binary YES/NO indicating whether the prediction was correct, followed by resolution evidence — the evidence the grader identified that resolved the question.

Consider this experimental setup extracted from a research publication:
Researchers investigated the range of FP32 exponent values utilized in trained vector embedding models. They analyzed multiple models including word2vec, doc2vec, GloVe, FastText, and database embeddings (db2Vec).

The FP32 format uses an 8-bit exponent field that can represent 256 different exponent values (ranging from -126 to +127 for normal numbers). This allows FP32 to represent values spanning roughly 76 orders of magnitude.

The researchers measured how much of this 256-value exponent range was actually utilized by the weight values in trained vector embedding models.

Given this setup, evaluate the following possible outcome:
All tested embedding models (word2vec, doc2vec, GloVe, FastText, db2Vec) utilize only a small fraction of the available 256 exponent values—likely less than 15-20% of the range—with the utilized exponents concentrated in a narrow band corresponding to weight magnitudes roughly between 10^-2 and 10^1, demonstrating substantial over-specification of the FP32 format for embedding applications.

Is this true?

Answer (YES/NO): NO